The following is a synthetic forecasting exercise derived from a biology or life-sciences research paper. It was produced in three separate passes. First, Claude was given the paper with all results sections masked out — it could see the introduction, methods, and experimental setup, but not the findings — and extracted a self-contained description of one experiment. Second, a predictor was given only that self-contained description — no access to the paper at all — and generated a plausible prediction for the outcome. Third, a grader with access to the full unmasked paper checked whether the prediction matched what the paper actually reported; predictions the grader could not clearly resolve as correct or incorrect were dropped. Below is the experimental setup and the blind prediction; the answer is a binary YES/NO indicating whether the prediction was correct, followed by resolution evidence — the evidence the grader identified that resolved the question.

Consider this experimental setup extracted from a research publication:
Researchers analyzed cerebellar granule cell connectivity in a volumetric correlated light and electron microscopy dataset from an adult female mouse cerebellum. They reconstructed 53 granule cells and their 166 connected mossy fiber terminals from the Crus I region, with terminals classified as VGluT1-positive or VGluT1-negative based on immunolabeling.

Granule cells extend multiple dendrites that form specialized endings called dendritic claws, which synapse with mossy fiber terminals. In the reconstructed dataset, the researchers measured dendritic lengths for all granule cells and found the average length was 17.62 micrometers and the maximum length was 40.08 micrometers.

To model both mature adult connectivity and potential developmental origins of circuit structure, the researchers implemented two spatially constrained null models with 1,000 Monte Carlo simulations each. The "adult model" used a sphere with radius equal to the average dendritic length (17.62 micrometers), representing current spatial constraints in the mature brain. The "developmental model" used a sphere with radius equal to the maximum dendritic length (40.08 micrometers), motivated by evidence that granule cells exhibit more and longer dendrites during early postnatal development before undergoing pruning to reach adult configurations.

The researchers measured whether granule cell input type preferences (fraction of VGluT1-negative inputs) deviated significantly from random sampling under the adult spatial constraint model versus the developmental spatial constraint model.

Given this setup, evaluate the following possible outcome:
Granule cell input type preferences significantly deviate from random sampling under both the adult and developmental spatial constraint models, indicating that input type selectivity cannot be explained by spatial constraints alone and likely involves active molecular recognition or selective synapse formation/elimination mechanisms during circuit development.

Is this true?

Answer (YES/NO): YES